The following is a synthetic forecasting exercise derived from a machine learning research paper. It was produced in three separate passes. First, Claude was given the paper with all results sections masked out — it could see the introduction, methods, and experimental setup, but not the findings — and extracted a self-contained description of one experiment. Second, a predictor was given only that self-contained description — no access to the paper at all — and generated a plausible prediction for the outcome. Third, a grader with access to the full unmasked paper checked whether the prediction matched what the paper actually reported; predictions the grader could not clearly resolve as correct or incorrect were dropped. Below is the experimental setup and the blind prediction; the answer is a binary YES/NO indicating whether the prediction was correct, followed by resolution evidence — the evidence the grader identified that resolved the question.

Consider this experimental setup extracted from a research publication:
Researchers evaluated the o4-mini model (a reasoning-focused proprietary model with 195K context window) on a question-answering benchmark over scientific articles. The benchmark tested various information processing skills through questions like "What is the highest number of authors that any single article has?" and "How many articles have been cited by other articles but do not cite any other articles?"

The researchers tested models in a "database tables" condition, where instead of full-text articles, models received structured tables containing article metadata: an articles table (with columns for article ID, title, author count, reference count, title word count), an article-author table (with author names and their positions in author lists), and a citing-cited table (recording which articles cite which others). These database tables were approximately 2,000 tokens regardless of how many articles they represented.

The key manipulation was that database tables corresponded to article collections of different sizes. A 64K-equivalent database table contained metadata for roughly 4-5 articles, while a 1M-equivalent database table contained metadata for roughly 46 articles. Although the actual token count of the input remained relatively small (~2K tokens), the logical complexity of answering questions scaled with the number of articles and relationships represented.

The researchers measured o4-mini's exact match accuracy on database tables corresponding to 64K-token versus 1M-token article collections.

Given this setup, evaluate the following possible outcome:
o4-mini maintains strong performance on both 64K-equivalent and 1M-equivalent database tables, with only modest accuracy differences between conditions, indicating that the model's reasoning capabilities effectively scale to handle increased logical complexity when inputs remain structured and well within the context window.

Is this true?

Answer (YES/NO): NO